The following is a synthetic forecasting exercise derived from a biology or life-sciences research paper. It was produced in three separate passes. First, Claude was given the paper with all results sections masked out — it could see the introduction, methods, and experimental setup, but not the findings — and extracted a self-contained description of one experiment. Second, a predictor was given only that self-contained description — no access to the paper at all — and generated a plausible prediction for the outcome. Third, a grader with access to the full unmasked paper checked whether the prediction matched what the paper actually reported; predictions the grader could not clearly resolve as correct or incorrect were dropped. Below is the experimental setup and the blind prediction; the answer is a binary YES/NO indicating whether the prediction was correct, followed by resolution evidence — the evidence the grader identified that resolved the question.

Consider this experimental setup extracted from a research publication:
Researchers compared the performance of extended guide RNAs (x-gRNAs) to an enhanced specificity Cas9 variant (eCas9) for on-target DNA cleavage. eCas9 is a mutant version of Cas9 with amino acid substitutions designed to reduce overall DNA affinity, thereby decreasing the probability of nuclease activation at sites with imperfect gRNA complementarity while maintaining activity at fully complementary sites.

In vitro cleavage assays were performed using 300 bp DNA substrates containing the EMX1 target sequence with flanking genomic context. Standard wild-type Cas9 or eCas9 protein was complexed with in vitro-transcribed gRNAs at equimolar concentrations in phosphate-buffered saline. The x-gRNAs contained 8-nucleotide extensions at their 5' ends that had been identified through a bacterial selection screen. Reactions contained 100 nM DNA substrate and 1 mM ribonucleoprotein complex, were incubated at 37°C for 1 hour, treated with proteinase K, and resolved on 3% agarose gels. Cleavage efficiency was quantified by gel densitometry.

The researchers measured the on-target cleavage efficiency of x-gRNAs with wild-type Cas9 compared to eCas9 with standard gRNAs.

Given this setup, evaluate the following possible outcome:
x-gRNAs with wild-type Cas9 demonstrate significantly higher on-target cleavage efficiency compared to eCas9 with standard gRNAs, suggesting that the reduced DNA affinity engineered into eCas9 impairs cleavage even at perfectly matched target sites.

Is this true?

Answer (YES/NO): NO